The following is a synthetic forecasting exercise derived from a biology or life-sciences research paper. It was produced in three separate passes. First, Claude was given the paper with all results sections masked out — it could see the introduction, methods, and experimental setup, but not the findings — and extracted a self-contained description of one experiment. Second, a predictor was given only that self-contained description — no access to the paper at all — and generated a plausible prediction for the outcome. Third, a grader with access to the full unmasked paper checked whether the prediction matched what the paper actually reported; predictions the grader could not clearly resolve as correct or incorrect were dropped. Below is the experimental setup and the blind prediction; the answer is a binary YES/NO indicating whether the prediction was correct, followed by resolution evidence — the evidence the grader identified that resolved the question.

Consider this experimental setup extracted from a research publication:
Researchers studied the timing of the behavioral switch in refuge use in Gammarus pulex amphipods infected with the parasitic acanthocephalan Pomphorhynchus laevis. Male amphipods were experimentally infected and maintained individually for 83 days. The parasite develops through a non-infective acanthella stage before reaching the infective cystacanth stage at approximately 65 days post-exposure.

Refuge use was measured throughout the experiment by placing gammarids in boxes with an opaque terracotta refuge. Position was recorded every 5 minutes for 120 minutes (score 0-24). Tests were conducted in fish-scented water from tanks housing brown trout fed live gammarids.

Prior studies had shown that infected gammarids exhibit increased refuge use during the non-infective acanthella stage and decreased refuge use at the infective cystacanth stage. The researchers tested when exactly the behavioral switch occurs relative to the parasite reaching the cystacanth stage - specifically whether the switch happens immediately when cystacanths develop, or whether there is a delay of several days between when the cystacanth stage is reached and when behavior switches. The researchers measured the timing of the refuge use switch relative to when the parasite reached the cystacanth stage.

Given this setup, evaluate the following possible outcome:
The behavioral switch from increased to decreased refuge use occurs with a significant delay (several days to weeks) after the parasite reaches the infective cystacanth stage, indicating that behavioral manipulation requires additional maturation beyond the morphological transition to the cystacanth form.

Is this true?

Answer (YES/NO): NO